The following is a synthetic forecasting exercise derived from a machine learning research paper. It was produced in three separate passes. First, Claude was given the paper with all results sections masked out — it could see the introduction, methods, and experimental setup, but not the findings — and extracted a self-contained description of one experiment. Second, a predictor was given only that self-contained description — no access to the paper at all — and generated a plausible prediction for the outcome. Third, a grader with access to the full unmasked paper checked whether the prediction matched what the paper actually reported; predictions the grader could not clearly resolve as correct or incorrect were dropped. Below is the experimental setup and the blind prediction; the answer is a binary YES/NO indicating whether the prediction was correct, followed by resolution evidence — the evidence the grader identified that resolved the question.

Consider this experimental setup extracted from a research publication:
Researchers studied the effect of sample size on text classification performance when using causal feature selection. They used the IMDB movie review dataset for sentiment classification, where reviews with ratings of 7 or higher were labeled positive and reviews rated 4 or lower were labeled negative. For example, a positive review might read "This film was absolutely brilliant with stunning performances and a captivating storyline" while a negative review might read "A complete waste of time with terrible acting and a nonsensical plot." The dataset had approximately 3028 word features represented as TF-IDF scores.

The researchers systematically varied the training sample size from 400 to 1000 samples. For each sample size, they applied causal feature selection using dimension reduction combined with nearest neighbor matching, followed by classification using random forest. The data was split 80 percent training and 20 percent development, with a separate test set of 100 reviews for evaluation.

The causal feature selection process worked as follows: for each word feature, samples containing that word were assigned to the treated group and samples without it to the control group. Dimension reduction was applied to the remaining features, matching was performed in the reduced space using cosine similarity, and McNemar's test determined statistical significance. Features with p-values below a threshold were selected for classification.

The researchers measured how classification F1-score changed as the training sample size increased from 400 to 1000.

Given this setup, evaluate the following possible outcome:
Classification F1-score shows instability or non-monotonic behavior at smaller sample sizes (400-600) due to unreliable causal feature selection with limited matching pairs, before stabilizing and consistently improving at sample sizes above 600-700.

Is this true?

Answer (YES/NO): NO